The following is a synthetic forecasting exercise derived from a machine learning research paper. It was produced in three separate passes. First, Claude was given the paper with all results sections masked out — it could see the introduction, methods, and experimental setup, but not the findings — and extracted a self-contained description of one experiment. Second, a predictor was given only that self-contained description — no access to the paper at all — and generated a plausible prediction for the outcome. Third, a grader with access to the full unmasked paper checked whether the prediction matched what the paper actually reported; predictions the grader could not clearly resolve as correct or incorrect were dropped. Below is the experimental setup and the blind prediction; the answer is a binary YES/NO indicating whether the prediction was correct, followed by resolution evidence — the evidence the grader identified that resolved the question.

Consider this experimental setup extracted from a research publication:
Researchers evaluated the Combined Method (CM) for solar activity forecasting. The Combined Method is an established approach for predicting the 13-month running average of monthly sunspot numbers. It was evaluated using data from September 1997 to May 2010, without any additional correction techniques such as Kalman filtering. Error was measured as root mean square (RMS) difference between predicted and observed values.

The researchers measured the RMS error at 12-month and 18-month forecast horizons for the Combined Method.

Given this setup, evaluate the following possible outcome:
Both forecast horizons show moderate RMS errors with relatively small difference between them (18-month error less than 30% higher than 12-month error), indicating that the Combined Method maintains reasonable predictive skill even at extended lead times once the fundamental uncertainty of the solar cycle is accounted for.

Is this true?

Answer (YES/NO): YES